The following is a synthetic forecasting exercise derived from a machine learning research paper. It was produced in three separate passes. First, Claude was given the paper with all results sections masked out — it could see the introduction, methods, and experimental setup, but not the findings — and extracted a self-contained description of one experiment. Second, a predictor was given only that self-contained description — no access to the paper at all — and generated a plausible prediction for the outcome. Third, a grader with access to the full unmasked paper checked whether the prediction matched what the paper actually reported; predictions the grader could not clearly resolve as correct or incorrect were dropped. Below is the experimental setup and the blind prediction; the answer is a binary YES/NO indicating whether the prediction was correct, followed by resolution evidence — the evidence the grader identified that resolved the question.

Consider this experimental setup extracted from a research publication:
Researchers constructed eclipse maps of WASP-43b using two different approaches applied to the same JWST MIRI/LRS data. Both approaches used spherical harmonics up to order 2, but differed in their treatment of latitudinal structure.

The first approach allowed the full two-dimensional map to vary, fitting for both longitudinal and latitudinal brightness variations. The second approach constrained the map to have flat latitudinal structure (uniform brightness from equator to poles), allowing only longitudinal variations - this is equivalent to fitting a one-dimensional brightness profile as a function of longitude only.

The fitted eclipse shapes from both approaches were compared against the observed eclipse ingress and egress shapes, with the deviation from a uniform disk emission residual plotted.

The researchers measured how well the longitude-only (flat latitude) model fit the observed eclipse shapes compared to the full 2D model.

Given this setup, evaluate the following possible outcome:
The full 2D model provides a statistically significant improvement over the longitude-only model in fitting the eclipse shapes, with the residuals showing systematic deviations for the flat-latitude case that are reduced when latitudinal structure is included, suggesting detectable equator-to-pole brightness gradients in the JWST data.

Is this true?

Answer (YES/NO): YES